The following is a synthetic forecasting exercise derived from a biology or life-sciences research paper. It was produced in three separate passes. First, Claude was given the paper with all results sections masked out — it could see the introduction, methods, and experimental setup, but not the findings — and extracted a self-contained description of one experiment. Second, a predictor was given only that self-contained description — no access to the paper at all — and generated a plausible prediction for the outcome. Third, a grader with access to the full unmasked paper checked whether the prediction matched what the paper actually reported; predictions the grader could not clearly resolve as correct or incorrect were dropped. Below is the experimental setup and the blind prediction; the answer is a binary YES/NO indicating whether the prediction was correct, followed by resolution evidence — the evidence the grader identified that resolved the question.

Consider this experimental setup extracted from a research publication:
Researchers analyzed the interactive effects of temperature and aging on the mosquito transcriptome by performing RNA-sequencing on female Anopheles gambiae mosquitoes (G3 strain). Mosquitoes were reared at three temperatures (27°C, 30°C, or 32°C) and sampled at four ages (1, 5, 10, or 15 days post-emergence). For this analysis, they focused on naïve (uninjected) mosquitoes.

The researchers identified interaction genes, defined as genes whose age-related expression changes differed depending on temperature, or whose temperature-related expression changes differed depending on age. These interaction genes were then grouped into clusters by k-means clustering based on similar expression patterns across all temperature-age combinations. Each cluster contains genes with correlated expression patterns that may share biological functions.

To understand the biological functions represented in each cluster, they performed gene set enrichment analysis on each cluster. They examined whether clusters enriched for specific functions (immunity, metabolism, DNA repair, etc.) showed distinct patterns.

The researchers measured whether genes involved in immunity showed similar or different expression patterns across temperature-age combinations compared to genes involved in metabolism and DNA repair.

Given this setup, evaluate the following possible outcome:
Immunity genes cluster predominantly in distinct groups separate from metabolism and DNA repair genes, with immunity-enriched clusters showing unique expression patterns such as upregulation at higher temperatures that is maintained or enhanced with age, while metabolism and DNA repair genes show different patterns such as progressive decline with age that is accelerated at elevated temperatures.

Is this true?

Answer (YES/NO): NO